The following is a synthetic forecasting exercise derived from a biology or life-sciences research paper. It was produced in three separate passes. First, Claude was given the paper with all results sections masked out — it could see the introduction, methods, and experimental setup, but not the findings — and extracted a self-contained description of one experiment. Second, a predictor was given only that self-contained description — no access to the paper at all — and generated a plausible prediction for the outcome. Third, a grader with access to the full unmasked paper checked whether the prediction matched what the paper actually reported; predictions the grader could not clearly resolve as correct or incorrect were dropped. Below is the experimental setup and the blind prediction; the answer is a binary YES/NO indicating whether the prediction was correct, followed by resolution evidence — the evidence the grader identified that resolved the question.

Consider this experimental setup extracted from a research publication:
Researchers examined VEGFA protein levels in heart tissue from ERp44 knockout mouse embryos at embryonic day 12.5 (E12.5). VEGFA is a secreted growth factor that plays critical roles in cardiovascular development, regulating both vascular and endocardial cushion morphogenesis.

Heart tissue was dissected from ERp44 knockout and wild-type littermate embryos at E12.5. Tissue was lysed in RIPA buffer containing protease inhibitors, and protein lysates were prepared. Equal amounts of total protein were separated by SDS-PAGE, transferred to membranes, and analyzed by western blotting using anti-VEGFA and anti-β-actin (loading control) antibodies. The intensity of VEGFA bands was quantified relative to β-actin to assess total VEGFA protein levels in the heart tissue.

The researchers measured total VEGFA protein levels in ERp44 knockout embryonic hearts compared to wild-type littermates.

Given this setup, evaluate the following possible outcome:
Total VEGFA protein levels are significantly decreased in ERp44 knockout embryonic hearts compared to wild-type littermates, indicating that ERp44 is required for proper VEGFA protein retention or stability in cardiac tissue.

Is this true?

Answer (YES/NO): YES